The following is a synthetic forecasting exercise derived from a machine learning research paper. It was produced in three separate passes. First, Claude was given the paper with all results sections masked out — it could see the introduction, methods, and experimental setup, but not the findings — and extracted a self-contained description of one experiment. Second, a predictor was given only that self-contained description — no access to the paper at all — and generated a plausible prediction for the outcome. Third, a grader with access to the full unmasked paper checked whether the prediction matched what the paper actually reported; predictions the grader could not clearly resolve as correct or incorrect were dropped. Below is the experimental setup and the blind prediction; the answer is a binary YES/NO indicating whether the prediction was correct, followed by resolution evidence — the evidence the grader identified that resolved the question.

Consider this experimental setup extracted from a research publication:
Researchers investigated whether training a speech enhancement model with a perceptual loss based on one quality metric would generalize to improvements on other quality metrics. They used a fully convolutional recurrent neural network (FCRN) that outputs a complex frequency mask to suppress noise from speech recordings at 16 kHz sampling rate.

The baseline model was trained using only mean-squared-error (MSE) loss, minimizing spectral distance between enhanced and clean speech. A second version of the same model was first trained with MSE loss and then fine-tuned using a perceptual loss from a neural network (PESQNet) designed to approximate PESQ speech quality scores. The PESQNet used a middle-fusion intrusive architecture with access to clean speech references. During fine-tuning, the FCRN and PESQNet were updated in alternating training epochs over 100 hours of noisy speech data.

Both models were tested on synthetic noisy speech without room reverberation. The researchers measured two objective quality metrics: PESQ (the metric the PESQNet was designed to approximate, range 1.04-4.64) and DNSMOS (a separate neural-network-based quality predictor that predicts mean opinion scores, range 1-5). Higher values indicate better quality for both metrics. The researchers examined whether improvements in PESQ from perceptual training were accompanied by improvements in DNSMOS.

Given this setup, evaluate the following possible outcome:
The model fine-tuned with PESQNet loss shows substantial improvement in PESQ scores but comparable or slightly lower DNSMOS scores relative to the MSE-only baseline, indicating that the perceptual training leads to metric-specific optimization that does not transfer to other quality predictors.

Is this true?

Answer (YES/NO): NO